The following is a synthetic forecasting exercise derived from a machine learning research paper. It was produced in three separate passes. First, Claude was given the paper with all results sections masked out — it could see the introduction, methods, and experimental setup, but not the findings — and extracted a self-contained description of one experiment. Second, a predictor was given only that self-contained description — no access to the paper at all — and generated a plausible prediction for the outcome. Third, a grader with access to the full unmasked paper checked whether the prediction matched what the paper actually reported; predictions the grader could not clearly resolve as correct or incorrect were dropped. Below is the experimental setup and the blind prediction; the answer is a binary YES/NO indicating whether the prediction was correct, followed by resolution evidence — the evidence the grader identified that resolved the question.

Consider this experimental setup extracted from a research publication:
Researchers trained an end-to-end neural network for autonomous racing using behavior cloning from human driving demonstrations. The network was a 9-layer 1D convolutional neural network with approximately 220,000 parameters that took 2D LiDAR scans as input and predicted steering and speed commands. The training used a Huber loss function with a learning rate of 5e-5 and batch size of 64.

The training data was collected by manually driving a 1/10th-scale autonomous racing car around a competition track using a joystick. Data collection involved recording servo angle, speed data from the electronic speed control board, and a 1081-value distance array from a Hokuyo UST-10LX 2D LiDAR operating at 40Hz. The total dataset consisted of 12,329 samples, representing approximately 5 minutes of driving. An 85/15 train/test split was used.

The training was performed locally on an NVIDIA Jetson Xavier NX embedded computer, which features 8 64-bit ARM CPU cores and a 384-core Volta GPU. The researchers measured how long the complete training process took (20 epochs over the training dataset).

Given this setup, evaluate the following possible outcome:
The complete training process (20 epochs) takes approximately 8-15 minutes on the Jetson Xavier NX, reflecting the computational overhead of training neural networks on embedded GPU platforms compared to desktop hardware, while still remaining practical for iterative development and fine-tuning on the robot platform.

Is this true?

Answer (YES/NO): NO